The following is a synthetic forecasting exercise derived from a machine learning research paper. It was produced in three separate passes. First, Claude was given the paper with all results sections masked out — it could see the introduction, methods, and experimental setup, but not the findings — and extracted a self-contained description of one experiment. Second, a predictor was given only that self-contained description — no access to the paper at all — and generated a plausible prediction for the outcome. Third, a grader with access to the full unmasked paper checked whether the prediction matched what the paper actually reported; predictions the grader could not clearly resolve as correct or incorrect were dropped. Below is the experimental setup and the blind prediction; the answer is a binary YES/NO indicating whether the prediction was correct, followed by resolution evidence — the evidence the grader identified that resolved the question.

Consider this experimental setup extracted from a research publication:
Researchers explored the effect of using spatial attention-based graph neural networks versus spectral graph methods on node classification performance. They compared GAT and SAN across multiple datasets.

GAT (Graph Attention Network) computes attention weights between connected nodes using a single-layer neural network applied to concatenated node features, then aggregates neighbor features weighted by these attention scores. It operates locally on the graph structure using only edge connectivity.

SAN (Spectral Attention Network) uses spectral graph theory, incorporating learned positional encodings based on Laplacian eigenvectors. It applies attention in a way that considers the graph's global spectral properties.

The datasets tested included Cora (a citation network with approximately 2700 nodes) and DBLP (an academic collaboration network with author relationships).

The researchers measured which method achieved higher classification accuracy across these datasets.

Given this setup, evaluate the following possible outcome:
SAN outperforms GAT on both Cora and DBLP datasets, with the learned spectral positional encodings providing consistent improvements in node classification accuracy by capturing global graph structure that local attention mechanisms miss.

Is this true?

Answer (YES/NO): NO